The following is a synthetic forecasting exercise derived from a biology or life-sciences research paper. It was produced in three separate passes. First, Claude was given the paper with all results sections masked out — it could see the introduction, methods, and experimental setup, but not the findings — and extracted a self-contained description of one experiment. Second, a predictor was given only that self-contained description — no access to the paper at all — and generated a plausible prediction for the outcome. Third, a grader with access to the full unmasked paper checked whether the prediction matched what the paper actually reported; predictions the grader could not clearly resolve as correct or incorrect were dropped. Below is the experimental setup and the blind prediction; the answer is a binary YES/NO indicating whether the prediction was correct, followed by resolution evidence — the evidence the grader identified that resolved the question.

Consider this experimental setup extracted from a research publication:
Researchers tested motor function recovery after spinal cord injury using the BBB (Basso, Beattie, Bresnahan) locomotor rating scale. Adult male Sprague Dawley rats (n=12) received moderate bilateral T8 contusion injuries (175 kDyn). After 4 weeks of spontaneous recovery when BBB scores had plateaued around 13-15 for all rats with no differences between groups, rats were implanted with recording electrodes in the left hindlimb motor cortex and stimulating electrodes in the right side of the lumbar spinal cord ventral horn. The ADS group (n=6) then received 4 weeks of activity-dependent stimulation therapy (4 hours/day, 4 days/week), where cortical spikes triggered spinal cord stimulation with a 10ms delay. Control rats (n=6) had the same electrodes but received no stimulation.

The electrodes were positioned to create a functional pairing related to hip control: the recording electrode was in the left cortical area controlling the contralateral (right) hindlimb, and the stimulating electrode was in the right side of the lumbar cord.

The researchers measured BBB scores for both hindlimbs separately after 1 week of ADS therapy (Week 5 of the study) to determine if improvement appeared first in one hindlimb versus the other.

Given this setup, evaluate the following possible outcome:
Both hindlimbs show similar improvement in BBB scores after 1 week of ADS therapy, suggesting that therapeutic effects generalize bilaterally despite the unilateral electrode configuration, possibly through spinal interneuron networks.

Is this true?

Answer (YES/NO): NO